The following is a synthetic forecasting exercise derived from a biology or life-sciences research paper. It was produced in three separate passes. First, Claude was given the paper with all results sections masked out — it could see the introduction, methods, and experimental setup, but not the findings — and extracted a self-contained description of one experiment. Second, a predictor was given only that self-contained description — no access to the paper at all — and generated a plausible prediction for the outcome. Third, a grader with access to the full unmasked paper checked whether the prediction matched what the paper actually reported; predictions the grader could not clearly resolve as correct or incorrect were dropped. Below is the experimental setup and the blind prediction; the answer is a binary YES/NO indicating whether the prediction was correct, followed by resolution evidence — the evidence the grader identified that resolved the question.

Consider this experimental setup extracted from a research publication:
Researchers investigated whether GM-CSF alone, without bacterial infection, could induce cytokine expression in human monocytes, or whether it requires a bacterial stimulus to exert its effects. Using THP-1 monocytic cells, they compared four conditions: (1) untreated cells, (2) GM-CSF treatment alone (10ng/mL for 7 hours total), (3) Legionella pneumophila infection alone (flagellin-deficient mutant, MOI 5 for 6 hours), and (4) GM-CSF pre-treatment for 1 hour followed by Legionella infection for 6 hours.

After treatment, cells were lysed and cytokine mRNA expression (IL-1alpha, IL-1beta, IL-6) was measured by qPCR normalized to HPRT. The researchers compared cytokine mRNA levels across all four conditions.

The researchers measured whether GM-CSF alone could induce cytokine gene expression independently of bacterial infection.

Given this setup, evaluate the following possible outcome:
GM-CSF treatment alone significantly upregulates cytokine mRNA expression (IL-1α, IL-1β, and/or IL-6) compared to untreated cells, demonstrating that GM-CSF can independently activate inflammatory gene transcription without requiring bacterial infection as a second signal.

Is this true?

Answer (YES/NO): NO